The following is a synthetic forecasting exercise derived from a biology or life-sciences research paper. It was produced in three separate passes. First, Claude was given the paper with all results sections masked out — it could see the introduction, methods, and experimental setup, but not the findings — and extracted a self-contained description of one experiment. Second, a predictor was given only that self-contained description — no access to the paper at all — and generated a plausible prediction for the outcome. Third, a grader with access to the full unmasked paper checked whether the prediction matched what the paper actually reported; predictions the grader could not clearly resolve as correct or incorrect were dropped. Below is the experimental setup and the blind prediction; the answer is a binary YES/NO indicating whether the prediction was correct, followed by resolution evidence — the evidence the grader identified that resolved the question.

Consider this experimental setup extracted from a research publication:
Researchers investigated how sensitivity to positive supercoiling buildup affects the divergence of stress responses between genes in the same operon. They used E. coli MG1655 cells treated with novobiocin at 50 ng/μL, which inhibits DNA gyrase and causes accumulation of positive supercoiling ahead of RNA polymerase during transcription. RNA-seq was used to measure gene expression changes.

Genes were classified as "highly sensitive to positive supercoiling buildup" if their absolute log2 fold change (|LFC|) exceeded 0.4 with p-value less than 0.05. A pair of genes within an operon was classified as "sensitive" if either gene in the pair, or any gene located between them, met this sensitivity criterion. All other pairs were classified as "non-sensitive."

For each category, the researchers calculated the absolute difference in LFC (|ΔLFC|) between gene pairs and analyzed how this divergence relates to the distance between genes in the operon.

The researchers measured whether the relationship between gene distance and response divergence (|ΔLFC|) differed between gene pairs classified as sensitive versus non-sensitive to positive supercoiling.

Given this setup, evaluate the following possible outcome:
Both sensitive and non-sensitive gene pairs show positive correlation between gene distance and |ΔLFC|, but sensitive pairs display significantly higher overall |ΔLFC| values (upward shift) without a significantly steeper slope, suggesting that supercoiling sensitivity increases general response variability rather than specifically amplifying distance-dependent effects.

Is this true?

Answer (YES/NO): NO